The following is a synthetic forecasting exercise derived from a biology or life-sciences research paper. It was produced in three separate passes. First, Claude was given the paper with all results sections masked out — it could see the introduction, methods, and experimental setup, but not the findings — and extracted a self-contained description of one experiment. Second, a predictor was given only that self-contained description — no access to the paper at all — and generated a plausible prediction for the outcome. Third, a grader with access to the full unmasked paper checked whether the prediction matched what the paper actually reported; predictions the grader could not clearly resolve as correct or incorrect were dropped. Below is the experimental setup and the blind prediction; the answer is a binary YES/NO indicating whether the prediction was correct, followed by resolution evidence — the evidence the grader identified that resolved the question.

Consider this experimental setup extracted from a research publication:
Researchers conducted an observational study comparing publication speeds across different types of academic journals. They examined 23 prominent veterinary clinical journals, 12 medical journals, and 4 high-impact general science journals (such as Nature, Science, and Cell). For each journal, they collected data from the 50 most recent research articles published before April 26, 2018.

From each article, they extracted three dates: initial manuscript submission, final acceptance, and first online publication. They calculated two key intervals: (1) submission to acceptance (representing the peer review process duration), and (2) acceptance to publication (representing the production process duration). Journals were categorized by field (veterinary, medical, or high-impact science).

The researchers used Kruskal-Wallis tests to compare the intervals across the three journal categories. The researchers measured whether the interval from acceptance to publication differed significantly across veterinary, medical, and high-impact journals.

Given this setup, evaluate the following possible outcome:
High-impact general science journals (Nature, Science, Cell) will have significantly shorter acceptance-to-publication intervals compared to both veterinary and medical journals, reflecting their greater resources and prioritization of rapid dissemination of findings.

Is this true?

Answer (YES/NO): NO